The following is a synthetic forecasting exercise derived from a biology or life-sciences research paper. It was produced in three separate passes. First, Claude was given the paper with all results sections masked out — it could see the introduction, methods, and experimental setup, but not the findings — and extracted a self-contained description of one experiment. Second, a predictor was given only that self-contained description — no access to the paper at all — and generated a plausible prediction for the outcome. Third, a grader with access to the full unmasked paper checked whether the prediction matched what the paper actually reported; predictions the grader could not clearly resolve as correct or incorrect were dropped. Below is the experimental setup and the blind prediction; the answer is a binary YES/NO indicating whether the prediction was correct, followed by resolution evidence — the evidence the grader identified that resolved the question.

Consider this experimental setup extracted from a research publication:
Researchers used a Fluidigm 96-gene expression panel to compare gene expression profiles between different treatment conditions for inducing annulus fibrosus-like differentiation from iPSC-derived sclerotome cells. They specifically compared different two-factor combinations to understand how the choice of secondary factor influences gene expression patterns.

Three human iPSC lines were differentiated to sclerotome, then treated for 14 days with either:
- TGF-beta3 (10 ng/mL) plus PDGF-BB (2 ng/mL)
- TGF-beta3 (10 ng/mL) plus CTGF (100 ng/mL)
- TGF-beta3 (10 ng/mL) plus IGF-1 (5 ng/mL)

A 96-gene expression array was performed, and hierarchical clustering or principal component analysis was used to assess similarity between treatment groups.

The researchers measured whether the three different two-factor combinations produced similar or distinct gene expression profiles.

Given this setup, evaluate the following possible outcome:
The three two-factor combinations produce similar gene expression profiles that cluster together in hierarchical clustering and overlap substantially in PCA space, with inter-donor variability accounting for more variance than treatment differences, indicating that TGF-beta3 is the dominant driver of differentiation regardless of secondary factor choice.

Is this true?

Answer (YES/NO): YES